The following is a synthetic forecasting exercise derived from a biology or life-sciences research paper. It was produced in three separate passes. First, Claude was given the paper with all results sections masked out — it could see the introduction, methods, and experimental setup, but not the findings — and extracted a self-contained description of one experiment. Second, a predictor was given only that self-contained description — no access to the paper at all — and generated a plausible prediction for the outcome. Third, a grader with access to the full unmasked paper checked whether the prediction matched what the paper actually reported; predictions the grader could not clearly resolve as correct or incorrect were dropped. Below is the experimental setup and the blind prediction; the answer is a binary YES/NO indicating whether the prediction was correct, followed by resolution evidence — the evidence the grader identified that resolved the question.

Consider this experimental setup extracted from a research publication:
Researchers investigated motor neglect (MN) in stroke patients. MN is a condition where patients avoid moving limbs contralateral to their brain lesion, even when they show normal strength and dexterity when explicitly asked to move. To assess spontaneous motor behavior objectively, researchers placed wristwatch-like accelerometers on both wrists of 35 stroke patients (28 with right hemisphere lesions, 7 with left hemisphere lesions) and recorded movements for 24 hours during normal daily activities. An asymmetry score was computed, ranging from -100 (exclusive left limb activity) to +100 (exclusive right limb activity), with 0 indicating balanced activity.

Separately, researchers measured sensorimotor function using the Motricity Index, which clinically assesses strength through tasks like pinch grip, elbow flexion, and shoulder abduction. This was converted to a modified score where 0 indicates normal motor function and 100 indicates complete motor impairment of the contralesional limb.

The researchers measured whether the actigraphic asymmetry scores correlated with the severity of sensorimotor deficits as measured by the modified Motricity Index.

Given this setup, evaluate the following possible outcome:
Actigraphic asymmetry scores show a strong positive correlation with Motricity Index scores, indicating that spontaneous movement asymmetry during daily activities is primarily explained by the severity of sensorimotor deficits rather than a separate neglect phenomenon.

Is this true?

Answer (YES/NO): NO